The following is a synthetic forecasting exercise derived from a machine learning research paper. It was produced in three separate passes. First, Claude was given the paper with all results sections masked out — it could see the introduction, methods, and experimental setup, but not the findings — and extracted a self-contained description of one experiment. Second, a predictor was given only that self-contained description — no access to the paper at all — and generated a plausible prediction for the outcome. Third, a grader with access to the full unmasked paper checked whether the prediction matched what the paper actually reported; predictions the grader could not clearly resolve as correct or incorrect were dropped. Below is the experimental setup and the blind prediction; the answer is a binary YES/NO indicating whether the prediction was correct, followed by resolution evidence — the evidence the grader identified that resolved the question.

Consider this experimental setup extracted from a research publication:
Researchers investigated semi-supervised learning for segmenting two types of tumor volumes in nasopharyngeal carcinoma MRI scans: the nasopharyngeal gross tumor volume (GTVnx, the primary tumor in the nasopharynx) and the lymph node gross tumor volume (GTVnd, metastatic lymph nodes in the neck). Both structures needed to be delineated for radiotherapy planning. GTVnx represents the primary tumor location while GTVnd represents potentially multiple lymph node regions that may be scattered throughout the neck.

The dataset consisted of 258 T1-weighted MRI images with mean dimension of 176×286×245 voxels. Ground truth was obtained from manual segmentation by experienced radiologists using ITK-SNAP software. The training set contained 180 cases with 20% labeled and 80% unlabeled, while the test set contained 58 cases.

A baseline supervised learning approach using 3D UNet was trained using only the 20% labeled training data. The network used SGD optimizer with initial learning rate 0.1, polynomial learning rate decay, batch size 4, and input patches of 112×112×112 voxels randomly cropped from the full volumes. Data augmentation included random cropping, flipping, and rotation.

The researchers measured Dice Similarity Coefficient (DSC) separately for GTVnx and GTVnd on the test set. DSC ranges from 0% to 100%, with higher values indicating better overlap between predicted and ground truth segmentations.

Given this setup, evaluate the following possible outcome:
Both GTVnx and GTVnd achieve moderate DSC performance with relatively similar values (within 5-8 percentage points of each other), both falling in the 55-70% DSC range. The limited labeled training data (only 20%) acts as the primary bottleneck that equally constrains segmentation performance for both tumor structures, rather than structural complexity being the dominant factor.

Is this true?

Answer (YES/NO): NO